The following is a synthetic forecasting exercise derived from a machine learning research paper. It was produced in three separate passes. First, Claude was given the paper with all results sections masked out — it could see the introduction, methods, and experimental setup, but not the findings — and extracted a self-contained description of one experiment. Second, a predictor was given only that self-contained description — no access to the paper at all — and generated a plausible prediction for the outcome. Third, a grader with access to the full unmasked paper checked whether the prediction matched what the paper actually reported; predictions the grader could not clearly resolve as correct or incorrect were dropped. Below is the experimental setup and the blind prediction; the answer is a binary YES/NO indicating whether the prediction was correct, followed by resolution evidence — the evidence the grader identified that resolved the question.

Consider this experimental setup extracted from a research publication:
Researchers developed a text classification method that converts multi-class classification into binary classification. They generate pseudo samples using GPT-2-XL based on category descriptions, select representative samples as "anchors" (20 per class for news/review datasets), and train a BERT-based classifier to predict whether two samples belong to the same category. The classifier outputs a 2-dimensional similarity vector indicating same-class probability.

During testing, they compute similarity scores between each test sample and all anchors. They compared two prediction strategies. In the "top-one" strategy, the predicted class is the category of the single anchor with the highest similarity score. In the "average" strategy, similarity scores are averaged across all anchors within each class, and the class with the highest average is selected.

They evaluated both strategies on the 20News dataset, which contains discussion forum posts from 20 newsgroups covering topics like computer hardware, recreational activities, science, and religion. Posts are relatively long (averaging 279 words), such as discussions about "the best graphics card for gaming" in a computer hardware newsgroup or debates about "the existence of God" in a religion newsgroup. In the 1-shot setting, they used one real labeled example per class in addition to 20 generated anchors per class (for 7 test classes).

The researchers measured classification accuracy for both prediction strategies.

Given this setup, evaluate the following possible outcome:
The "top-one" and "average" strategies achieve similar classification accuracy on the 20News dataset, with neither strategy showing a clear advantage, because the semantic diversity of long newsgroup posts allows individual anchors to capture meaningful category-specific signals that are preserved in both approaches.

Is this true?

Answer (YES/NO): YES